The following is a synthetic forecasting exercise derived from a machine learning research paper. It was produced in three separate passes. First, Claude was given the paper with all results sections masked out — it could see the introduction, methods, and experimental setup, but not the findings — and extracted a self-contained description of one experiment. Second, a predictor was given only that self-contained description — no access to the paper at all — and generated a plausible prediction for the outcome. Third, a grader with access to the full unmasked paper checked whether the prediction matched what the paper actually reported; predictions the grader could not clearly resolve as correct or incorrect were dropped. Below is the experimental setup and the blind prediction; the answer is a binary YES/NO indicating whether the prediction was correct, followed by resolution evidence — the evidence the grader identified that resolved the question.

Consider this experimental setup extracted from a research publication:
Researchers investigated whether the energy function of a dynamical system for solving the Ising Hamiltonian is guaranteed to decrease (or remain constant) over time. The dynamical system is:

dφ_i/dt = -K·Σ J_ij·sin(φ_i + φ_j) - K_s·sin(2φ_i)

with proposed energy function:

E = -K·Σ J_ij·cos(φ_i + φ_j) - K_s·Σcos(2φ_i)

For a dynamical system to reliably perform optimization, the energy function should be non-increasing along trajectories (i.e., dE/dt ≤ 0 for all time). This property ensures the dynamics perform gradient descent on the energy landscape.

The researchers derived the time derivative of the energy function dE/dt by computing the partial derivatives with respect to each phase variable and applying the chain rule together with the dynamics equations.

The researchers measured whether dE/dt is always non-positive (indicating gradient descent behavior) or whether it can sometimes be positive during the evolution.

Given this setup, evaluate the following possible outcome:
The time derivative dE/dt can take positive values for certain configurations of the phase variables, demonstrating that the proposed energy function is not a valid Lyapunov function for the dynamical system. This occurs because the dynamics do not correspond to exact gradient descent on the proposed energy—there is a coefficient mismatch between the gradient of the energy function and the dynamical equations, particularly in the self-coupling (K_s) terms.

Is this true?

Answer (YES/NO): NO